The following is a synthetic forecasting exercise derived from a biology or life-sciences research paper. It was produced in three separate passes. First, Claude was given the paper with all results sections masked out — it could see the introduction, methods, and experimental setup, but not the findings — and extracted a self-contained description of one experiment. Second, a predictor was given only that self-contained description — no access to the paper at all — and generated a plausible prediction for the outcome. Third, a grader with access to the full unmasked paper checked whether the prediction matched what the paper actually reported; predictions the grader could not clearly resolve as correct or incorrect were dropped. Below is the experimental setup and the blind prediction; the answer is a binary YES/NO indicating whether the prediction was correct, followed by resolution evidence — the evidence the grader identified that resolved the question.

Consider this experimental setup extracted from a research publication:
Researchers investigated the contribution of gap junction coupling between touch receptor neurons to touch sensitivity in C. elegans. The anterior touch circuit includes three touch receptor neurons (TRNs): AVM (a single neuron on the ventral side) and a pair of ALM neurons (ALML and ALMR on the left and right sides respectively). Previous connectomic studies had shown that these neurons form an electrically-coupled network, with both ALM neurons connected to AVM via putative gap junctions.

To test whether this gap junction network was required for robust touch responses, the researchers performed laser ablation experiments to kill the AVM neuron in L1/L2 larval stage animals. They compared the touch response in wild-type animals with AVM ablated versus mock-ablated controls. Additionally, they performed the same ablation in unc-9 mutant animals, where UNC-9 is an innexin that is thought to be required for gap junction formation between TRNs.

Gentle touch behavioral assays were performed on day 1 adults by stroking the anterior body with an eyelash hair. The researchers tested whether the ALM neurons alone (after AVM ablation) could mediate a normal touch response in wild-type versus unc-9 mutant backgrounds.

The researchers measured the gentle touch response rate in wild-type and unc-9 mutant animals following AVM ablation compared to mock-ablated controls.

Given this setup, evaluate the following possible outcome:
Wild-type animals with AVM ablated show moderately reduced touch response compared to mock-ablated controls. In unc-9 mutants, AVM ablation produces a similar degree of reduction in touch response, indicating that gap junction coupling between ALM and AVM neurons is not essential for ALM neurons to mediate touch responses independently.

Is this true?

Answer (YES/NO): NO